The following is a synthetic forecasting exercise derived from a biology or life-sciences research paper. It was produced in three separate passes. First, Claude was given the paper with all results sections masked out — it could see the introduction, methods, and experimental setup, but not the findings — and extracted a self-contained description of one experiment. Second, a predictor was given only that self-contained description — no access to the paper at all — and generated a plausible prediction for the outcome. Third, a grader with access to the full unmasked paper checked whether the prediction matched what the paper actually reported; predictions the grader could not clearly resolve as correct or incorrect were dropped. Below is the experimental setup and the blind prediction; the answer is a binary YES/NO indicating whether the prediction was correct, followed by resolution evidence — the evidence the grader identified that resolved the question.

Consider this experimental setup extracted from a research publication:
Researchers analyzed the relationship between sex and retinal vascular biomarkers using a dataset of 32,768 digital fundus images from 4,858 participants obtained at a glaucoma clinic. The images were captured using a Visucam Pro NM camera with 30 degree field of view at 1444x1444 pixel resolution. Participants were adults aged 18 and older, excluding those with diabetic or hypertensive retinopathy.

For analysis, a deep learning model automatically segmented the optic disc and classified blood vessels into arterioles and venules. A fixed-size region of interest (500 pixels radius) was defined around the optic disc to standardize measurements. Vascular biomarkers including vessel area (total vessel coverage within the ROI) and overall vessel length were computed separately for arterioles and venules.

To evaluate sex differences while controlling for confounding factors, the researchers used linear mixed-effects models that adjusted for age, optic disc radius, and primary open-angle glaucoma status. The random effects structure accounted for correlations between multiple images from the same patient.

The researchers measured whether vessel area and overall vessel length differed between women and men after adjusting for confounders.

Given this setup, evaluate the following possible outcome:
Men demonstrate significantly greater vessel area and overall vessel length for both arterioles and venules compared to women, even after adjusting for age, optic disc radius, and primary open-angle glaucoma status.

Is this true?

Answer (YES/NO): NO